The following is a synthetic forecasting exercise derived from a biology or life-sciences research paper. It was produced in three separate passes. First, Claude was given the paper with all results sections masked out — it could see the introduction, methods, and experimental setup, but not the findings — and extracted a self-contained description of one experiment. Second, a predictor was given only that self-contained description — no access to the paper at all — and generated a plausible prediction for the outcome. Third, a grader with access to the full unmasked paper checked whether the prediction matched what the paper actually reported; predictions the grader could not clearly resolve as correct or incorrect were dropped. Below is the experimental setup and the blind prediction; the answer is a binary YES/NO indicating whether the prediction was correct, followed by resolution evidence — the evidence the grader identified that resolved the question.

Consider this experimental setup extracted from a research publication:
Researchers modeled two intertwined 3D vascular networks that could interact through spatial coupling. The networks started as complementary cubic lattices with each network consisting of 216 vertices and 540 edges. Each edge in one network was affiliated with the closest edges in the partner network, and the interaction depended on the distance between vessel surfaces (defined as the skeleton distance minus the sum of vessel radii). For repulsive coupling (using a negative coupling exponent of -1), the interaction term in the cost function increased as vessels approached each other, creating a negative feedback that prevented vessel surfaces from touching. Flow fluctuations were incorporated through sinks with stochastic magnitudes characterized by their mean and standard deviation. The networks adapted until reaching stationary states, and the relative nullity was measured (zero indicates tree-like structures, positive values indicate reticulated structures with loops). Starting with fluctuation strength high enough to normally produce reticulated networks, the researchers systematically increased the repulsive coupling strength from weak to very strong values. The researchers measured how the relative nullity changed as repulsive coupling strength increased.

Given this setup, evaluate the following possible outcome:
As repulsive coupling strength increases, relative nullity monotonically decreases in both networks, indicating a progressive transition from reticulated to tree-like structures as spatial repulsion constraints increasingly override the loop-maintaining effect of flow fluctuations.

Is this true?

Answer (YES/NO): YES